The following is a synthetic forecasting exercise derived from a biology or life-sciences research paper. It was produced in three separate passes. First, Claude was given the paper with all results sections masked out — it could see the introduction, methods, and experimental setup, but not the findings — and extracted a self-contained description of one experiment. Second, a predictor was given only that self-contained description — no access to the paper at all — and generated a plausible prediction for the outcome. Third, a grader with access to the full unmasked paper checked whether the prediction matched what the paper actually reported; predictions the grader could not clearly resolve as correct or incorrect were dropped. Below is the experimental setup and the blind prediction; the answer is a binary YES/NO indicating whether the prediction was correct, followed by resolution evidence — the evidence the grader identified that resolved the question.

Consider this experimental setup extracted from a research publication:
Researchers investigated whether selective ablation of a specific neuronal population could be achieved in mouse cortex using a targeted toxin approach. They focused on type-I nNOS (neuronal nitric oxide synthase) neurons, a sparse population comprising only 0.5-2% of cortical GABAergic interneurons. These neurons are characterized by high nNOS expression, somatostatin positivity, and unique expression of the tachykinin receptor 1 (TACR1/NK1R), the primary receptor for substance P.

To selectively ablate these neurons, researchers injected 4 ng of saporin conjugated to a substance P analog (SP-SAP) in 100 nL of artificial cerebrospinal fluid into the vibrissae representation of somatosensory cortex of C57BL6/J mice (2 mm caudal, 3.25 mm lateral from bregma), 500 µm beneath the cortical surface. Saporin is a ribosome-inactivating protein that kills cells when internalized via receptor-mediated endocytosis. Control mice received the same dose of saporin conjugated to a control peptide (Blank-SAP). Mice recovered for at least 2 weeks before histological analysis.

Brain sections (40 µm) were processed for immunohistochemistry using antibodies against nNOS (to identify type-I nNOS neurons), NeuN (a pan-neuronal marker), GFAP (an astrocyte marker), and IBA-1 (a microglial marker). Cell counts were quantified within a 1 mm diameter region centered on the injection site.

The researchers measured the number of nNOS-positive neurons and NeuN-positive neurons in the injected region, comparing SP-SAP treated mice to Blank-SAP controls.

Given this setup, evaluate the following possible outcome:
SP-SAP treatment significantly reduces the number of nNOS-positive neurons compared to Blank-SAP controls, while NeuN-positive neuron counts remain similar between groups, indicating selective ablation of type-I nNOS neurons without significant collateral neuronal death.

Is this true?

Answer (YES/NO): YES